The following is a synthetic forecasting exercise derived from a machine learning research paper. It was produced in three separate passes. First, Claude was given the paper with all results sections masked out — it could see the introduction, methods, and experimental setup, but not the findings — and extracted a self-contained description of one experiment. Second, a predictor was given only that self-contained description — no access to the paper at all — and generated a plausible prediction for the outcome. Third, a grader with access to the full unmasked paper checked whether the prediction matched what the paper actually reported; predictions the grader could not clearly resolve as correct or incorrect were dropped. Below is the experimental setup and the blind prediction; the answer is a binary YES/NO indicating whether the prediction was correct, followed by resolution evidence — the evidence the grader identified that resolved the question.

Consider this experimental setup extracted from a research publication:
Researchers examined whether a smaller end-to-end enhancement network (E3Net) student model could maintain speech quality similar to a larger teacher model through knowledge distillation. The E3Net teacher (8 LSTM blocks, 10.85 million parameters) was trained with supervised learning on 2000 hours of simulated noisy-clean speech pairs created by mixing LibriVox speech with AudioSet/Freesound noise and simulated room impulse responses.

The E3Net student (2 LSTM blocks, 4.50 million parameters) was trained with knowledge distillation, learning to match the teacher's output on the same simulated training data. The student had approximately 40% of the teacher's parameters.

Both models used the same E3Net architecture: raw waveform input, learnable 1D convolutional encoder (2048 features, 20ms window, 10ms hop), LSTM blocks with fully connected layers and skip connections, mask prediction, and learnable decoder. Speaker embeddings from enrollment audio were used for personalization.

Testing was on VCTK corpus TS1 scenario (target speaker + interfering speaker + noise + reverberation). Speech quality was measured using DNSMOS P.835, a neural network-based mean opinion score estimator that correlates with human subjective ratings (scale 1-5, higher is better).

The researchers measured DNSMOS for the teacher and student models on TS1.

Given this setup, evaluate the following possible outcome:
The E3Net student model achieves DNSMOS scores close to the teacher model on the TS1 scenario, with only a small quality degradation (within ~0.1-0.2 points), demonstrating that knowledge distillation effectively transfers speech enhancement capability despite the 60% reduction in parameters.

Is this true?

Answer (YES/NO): YES